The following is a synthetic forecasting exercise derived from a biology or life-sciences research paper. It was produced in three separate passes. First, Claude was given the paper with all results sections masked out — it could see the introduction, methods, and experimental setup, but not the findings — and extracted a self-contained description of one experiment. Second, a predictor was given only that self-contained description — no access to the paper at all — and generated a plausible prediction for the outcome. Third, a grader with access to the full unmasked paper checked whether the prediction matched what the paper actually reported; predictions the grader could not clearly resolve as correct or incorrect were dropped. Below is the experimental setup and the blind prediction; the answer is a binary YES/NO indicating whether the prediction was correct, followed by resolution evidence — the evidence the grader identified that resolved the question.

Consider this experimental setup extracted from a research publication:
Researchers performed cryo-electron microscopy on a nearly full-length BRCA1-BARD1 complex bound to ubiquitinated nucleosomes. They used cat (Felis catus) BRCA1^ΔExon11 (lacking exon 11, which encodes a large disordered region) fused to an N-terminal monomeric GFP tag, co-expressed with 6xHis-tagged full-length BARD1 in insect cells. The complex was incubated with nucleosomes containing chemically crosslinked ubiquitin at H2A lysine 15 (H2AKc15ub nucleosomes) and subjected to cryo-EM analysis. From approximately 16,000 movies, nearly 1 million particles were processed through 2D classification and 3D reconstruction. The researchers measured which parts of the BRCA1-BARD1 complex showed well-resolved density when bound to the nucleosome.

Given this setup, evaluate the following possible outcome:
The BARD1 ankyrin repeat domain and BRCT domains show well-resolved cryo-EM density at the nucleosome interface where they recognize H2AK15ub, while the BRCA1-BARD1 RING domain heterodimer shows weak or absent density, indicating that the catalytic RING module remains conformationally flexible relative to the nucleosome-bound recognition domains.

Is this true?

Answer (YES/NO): YES